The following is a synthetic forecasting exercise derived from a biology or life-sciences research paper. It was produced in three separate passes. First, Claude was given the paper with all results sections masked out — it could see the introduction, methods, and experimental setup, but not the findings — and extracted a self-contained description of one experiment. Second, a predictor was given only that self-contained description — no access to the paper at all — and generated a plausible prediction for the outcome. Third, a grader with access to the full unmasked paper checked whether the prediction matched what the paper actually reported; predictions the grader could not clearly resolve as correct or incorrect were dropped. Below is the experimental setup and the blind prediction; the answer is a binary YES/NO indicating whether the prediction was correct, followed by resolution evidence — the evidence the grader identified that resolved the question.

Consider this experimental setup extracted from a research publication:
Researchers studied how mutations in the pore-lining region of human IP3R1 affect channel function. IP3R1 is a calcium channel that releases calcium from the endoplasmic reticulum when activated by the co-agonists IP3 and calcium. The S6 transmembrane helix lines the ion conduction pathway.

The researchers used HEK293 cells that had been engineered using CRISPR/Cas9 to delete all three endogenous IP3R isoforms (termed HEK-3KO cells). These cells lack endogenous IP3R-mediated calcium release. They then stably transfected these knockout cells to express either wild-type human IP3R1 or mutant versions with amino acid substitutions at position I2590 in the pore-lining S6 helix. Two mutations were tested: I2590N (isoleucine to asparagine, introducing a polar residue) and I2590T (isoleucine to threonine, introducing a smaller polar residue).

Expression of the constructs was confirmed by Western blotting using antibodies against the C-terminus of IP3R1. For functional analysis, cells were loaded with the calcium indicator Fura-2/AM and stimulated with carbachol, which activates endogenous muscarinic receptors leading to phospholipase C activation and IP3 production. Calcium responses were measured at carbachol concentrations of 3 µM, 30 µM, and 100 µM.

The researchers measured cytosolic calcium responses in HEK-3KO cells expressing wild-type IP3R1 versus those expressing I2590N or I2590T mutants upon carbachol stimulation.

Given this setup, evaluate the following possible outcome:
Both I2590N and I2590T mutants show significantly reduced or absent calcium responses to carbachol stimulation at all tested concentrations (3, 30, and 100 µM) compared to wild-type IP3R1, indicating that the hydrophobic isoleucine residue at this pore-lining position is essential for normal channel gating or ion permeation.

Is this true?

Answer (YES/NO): YES